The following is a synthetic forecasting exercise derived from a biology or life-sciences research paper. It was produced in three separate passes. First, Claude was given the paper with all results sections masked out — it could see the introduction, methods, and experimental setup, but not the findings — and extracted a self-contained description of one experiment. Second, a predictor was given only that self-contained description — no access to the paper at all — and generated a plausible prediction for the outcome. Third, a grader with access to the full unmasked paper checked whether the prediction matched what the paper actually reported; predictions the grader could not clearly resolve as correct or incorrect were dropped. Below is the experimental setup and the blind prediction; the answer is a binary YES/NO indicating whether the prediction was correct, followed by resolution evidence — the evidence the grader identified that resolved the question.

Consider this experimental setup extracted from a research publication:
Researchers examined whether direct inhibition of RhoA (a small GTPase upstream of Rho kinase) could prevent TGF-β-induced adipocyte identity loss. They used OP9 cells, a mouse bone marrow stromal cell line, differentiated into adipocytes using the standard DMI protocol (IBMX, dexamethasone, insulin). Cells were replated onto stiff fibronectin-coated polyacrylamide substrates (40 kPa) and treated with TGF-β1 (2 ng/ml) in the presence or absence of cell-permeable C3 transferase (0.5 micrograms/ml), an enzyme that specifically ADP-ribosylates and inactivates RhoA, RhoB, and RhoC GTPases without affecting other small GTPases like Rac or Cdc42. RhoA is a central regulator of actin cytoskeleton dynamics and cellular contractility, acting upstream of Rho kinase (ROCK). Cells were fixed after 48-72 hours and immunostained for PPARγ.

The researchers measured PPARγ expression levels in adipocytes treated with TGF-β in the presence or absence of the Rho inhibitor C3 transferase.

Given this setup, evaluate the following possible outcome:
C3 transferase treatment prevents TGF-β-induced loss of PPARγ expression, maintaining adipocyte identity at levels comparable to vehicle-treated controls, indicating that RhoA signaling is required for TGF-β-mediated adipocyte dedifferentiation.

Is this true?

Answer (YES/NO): YES